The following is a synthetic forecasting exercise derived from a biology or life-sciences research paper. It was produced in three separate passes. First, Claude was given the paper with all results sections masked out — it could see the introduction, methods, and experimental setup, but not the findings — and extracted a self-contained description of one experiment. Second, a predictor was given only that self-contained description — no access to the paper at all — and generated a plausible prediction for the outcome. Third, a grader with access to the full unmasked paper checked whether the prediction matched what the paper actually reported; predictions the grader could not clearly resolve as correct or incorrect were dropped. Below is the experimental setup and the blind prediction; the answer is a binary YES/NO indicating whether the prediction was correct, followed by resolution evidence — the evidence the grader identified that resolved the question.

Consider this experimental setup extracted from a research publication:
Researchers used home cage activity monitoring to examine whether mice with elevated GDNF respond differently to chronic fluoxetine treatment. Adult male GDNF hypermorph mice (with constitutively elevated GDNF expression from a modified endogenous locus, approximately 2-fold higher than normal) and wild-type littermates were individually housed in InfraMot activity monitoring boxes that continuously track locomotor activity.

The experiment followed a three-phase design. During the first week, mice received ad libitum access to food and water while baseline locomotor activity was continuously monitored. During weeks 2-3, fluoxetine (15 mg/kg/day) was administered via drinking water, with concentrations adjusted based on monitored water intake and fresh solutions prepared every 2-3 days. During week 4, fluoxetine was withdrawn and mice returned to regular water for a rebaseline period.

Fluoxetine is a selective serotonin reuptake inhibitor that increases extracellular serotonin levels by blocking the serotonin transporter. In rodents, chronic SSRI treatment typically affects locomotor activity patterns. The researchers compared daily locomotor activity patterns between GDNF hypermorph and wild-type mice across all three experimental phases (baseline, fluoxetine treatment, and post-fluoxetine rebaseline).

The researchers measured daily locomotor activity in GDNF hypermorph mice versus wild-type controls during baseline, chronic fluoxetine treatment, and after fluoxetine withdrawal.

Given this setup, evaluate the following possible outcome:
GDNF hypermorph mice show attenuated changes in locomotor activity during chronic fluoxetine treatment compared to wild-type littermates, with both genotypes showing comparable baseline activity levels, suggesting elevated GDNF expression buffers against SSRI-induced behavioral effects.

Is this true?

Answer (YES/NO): NO